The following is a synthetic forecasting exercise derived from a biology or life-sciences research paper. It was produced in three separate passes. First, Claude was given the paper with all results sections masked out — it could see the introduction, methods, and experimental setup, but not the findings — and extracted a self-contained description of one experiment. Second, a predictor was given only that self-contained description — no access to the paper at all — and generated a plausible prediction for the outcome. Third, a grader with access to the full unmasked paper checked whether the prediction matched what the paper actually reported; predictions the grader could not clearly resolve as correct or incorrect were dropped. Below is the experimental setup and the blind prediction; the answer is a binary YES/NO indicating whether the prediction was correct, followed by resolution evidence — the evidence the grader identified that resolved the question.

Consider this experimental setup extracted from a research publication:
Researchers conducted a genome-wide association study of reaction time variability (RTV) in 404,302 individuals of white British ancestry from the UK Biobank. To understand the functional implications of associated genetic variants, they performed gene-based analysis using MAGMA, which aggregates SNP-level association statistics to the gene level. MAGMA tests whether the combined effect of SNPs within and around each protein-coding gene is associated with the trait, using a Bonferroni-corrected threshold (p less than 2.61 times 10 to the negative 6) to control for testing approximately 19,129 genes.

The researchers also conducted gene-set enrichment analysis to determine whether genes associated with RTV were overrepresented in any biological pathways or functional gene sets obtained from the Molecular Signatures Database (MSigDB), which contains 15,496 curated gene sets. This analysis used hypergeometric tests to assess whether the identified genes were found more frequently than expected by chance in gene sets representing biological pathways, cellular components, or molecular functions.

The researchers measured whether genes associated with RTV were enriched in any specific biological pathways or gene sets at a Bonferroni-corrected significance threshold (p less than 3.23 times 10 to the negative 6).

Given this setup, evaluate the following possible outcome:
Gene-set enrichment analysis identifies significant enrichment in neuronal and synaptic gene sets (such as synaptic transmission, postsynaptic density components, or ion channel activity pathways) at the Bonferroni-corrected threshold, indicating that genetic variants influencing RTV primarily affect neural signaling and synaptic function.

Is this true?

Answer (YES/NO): NO